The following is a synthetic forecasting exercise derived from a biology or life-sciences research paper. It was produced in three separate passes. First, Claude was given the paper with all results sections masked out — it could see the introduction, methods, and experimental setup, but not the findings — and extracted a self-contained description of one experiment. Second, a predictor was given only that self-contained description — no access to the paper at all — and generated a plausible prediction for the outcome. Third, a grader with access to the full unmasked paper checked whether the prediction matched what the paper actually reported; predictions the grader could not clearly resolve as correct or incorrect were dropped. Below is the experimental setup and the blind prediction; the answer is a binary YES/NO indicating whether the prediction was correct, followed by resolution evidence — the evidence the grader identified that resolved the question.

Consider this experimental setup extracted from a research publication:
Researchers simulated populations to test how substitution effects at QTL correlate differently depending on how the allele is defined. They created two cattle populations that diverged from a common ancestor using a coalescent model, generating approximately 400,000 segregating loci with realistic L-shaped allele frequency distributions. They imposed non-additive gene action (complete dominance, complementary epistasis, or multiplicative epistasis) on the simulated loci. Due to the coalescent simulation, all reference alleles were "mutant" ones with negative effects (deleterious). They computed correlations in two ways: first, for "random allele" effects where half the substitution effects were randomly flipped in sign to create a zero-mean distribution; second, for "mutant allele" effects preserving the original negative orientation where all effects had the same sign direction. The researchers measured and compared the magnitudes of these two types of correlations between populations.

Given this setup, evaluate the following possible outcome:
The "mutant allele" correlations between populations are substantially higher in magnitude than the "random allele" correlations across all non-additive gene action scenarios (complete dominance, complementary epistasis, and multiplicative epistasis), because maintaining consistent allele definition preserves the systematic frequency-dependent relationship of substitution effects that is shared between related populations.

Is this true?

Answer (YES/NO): NO